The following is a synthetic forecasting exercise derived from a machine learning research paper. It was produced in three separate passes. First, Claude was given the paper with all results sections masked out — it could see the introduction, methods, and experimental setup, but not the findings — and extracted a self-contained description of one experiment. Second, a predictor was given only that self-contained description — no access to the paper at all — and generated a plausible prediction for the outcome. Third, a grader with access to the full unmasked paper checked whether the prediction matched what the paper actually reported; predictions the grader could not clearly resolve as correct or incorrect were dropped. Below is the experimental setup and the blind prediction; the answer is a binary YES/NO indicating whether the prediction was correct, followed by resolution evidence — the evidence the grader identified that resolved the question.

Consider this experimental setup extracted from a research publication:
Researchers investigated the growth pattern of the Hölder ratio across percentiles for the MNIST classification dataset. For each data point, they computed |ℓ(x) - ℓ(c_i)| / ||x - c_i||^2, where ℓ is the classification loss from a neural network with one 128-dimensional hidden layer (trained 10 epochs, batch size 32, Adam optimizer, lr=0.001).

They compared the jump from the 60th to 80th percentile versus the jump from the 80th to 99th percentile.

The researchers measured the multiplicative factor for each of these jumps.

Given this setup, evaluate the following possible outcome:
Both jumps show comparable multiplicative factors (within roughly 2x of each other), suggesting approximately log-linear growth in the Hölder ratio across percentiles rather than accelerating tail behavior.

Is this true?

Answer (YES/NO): NO